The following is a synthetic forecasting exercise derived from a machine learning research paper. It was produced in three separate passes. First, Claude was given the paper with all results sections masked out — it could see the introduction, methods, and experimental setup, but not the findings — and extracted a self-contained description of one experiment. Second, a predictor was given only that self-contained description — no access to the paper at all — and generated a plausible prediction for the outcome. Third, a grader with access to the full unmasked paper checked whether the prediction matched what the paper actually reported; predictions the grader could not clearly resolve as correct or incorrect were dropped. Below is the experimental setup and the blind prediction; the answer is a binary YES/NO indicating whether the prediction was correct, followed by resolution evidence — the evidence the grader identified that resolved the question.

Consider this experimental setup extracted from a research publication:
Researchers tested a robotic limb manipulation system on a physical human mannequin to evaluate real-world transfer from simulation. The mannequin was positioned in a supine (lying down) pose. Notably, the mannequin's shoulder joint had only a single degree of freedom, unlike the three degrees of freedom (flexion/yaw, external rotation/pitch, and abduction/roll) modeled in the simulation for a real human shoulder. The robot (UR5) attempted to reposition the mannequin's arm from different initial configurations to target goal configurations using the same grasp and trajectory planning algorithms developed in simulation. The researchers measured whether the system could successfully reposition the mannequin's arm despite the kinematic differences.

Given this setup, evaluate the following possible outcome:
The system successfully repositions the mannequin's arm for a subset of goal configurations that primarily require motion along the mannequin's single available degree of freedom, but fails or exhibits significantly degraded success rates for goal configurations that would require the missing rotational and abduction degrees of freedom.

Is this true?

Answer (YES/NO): NO